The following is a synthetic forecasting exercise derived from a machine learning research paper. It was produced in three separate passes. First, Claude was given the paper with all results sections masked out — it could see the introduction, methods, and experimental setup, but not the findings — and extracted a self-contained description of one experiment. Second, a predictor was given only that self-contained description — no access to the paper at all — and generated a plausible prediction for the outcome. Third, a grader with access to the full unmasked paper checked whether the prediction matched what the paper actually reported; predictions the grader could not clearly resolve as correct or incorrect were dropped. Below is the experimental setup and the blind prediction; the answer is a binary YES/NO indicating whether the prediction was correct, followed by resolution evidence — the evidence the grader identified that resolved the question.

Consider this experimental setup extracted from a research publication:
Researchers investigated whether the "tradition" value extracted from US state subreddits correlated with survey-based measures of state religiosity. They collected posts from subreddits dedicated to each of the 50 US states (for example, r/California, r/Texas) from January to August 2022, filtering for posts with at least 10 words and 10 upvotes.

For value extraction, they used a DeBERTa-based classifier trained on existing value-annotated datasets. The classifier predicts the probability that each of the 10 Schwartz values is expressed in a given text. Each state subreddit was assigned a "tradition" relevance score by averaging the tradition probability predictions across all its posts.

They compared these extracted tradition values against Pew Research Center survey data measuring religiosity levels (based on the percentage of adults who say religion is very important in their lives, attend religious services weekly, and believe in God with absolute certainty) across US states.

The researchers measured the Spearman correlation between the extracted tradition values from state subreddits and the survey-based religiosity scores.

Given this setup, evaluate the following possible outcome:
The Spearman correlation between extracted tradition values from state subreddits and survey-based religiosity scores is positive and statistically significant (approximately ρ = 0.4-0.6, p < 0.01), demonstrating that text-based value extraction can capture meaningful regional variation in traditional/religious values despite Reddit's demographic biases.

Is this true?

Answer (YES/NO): NO